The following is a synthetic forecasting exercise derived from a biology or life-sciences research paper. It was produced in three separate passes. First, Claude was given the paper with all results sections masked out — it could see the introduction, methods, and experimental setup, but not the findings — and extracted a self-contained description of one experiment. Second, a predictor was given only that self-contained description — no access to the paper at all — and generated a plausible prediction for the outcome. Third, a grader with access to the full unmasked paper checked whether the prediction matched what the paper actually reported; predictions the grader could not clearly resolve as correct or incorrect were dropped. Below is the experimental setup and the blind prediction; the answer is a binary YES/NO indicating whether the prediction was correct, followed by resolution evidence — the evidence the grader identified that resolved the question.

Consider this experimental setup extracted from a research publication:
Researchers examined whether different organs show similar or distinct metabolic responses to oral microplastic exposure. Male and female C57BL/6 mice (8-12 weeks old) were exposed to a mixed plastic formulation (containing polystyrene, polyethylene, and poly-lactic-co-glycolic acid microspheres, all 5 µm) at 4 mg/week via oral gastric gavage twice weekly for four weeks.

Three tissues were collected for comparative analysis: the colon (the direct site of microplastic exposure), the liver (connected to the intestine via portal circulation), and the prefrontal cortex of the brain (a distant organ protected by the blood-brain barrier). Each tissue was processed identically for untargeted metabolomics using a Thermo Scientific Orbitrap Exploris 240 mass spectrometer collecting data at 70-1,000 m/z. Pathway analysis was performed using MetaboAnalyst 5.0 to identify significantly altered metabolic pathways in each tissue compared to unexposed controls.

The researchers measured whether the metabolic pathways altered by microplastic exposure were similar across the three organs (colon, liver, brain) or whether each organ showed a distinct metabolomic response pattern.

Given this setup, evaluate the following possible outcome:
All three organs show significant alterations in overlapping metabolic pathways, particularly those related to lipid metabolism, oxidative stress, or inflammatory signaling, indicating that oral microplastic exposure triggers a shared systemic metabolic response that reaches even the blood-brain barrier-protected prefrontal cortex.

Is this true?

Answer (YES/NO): NO